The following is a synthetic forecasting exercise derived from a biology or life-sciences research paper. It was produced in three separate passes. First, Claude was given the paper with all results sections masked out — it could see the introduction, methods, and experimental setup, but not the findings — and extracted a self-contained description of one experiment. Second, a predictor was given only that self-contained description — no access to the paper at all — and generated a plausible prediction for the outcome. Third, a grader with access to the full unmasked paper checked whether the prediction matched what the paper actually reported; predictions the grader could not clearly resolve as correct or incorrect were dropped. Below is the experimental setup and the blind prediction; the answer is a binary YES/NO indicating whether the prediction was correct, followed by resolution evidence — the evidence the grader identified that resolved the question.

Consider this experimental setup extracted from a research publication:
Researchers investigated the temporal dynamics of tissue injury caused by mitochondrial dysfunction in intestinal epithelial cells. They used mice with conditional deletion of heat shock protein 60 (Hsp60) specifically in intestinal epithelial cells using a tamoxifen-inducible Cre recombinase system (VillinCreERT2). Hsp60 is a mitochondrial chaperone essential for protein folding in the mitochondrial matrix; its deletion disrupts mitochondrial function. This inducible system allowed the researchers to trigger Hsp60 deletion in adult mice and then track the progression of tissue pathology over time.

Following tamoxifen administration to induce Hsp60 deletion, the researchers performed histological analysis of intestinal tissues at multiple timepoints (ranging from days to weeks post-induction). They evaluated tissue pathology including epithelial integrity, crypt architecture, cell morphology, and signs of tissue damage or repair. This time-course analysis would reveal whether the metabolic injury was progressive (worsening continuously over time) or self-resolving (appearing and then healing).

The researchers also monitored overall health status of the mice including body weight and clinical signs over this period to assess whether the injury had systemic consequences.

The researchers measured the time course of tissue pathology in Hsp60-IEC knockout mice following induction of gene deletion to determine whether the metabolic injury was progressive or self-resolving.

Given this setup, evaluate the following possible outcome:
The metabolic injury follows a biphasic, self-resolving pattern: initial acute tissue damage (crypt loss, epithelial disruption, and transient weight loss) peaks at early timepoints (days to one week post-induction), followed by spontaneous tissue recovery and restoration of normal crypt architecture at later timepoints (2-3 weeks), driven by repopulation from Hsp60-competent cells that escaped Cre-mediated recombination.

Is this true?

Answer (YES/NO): YES